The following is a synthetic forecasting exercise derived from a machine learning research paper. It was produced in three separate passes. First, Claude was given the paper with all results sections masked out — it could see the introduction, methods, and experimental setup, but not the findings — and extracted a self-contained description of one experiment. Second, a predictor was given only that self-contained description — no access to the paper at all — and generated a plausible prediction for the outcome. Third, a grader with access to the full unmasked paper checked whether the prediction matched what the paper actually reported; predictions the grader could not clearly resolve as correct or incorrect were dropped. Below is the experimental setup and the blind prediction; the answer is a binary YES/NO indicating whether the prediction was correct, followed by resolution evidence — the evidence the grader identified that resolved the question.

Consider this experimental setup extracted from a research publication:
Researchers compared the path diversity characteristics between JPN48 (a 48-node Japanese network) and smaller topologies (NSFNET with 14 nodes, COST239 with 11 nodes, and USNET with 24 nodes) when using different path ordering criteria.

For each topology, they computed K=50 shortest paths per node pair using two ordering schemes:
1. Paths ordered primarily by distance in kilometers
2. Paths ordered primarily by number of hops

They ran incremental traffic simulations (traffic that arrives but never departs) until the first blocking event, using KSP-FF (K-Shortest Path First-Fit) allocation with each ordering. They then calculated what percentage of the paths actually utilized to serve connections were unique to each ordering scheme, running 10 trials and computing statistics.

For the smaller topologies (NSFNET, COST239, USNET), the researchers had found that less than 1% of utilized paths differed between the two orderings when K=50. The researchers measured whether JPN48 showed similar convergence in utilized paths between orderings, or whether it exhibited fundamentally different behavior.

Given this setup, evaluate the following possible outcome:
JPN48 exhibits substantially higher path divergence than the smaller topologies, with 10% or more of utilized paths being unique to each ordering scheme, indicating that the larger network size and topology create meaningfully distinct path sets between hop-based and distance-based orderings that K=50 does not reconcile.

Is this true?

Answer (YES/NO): YES